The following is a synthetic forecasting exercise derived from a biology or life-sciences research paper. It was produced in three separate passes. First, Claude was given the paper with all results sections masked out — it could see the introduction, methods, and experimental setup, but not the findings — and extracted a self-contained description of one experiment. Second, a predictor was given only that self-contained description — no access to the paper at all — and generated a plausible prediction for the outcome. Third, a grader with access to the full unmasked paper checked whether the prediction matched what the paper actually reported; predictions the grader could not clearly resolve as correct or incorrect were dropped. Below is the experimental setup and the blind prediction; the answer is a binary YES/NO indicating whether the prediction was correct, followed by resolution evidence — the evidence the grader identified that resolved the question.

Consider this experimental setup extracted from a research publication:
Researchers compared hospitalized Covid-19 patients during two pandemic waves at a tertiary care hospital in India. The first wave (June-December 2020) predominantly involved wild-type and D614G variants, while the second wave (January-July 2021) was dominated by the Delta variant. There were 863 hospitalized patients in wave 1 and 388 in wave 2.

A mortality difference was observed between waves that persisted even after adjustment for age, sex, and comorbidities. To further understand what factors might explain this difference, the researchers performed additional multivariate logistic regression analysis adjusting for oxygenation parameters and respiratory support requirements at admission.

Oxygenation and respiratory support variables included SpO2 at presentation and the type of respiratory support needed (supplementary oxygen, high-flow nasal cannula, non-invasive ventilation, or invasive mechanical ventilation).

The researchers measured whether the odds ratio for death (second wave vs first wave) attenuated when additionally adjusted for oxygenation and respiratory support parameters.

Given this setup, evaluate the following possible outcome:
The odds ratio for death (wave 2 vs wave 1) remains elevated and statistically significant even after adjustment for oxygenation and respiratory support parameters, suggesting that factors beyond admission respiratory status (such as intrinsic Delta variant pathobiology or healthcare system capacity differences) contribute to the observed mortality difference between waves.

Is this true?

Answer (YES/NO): NO